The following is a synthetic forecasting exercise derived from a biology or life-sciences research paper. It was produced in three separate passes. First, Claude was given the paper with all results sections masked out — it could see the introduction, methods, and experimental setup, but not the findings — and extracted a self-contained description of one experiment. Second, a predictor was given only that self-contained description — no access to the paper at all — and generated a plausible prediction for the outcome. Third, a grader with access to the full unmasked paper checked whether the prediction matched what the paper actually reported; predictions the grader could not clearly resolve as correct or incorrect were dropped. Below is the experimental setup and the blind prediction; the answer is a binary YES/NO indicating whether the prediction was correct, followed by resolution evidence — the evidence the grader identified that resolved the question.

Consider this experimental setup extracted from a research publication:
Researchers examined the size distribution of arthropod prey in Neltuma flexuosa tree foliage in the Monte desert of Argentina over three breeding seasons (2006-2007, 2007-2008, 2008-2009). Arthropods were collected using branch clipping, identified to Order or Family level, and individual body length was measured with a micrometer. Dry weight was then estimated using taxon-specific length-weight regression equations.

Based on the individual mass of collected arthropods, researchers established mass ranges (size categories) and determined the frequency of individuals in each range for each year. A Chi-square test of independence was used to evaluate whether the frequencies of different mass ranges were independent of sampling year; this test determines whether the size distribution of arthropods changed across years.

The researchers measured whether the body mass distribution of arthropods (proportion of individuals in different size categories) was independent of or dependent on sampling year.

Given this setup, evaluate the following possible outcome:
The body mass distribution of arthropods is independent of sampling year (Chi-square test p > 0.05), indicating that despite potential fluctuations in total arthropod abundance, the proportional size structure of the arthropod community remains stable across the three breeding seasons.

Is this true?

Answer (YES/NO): NO